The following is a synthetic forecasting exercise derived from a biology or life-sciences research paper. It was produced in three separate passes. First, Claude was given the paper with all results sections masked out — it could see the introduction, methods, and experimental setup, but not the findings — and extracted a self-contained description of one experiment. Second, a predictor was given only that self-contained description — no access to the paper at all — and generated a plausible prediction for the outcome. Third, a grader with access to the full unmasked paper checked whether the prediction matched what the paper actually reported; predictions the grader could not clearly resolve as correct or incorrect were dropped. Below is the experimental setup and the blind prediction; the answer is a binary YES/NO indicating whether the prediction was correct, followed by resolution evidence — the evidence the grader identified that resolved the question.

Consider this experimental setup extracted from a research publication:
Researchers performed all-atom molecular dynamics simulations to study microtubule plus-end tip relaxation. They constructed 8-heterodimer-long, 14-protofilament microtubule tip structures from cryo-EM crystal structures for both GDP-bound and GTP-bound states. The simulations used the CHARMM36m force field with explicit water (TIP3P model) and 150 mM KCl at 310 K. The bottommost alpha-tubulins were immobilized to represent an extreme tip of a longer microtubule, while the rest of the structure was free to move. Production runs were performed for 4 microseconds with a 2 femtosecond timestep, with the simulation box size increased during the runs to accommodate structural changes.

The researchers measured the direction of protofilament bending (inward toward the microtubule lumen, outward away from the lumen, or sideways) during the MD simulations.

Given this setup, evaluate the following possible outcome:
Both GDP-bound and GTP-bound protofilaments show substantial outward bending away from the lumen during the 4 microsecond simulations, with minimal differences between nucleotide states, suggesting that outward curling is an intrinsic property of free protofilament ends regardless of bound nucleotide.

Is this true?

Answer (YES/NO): YES